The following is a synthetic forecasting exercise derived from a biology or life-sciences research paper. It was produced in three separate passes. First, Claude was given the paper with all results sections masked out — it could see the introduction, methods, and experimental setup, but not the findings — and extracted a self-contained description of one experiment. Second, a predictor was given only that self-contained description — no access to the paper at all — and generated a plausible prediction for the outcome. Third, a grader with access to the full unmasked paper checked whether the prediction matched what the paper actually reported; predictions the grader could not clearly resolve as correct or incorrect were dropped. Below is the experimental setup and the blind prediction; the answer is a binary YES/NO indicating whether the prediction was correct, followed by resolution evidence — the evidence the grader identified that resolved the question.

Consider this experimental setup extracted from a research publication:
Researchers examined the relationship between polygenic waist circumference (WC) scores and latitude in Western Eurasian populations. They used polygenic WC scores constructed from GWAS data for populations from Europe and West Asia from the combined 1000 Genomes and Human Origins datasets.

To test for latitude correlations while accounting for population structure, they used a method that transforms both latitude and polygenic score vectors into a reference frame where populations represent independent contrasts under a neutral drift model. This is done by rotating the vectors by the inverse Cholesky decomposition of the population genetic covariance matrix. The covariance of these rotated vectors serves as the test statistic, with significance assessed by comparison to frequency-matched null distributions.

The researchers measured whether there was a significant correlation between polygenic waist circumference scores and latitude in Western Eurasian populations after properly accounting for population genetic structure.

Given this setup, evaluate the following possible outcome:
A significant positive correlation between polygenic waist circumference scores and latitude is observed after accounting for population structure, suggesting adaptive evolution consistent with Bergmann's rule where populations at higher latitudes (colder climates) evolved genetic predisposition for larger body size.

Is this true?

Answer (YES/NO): NO